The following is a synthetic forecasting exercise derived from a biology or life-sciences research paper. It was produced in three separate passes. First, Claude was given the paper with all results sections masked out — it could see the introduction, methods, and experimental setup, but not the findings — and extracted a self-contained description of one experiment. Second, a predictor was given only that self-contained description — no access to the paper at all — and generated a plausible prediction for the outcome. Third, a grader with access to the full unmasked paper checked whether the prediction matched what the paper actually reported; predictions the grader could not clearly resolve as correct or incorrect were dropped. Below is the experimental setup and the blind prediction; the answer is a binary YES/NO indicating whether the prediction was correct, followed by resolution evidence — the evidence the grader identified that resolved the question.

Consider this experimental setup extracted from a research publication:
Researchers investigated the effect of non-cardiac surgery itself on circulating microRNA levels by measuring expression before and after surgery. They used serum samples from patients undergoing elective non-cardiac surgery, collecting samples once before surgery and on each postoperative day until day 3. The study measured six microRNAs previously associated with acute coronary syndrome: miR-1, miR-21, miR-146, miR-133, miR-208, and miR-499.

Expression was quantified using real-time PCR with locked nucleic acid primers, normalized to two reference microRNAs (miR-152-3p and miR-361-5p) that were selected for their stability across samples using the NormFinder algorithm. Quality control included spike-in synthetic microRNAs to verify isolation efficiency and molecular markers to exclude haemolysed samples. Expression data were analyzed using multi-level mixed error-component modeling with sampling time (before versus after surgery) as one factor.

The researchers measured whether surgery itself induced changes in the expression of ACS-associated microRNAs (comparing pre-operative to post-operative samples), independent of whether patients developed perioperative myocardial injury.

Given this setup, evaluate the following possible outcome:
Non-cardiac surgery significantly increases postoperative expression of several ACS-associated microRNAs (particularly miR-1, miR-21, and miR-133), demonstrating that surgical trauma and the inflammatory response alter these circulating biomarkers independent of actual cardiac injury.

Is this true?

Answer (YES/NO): NO